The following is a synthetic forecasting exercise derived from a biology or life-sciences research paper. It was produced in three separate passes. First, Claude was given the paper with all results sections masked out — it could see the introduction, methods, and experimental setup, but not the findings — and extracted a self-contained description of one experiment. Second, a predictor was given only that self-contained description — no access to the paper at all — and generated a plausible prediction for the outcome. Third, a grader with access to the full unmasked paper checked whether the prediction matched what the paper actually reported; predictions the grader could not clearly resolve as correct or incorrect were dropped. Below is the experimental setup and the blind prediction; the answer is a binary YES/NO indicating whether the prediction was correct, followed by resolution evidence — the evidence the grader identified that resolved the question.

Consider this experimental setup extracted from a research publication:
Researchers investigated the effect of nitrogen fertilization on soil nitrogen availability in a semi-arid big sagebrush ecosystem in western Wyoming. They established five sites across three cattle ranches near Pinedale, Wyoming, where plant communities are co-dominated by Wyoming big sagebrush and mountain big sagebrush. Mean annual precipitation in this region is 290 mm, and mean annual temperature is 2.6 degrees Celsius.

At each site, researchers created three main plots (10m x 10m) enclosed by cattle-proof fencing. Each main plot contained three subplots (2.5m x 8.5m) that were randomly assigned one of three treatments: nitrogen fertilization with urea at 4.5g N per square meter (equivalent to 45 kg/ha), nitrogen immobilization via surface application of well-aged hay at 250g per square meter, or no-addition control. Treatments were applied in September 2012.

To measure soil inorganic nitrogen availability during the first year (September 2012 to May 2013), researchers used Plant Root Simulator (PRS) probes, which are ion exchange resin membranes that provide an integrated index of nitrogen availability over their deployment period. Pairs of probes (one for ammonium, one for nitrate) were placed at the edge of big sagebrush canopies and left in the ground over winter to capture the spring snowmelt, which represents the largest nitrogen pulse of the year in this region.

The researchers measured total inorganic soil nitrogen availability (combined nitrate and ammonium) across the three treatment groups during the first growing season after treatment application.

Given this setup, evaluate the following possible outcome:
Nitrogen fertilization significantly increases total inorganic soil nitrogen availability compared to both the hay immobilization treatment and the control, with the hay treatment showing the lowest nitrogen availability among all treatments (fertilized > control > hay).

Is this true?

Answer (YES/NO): YES